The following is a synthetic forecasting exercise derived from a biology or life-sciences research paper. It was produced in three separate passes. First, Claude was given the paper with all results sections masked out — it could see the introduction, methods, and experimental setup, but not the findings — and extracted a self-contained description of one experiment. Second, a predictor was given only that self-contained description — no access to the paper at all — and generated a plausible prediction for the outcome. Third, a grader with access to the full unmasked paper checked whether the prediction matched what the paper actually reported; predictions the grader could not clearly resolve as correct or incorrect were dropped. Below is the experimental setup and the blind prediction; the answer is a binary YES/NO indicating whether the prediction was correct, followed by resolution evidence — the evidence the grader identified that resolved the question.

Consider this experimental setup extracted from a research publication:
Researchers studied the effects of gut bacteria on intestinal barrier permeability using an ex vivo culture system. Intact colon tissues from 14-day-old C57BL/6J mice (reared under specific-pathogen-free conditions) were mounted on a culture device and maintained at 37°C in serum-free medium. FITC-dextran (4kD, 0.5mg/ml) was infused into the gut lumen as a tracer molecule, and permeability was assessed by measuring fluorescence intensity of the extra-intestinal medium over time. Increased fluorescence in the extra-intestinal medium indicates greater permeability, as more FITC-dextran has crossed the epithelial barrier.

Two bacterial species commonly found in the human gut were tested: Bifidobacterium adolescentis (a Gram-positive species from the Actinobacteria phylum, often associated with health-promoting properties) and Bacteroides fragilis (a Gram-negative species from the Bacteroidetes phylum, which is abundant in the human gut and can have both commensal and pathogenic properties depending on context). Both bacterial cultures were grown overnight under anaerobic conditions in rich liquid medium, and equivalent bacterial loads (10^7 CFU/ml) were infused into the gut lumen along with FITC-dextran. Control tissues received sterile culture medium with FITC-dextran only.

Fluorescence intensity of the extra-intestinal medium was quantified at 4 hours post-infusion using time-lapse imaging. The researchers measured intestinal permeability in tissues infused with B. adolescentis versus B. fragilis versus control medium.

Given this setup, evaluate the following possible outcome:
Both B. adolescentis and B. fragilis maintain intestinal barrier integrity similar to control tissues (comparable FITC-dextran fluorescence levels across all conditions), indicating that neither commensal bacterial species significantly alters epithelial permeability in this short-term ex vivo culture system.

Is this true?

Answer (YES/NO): NO